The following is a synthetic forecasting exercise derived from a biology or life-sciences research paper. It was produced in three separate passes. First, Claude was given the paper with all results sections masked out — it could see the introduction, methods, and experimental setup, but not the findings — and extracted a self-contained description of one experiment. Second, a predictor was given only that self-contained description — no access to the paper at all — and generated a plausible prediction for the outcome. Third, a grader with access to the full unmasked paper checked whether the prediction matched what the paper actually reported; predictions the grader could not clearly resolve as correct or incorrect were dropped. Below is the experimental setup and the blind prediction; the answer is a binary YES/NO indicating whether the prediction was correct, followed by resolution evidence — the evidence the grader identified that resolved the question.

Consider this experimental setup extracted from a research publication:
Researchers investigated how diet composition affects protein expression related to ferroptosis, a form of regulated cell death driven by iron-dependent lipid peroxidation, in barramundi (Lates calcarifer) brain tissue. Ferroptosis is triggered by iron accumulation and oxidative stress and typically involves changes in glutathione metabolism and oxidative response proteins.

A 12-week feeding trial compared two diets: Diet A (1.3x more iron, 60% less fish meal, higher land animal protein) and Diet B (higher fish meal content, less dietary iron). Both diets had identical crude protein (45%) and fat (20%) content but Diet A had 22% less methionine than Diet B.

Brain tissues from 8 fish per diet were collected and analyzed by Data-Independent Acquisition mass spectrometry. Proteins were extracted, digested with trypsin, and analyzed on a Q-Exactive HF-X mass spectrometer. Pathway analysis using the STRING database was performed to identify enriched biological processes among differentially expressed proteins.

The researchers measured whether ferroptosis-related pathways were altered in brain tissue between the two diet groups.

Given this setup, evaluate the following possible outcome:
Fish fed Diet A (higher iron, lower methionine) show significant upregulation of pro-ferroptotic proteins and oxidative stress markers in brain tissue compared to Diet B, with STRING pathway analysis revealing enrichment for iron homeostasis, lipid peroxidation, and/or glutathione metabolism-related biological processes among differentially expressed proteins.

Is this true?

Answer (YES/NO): NO